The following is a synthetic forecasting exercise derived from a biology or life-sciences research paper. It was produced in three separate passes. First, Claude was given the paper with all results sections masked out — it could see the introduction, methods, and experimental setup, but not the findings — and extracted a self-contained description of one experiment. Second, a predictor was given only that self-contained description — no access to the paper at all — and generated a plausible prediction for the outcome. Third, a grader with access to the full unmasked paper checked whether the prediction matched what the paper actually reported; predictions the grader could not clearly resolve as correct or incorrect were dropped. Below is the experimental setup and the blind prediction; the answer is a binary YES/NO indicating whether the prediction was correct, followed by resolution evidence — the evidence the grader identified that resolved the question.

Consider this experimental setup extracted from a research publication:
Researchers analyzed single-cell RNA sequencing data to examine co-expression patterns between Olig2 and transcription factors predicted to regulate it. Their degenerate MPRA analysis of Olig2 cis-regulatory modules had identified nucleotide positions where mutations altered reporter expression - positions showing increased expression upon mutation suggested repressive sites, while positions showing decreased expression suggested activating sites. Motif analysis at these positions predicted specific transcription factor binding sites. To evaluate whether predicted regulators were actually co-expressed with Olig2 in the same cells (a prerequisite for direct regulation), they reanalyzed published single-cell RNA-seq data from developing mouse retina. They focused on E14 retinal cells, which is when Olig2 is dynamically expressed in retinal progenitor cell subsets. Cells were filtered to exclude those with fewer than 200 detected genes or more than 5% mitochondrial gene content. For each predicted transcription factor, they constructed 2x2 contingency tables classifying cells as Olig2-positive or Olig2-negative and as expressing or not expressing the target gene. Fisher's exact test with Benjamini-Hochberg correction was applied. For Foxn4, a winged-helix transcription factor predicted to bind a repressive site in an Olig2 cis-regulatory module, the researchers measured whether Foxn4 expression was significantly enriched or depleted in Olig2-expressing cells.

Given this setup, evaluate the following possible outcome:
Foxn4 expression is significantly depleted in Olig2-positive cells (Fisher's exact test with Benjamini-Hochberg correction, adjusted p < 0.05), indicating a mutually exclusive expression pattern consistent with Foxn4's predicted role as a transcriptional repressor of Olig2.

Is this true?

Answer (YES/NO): NO